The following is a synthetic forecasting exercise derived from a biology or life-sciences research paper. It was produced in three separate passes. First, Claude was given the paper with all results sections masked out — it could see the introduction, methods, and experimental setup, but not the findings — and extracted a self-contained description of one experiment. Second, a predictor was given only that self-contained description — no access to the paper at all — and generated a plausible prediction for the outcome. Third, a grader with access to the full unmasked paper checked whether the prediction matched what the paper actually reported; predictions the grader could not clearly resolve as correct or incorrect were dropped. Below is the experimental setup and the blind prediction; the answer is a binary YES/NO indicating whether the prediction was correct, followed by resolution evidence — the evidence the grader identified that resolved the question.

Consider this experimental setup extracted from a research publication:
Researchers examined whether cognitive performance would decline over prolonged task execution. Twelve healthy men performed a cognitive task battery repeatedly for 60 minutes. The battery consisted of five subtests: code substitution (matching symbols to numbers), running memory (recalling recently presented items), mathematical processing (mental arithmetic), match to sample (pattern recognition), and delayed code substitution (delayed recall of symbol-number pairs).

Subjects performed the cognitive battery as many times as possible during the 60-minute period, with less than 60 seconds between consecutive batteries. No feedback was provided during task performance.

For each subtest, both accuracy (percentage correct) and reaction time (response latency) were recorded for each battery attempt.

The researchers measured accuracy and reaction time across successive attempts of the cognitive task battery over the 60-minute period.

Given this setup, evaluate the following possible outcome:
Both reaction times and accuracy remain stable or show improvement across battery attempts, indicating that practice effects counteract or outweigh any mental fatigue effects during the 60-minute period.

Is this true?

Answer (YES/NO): NO